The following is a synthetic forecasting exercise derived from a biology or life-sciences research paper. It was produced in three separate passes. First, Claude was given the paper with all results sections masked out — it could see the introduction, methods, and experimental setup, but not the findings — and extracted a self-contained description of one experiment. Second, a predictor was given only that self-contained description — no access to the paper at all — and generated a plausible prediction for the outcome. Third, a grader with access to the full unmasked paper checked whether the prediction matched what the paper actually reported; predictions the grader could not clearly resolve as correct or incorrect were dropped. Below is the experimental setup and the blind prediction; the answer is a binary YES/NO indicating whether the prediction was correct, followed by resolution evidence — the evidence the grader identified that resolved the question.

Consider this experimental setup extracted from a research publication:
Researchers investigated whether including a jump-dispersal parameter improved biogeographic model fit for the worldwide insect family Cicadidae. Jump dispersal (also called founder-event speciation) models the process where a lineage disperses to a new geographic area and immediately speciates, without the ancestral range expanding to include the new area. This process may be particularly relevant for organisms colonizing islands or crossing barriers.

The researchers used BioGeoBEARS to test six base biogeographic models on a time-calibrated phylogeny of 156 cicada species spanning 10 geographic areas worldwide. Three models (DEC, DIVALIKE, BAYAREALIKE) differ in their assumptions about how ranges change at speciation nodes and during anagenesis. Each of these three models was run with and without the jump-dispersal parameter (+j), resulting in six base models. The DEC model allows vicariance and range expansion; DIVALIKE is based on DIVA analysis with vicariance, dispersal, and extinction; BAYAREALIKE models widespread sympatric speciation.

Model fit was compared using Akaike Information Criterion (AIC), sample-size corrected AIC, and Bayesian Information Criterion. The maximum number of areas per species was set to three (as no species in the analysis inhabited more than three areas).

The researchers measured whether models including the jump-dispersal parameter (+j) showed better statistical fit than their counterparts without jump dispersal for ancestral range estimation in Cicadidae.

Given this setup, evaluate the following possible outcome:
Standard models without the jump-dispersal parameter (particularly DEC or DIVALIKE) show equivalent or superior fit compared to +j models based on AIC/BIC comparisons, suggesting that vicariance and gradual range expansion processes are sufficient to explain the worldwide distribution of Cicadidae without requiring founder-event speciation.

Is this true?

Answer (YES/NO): NO